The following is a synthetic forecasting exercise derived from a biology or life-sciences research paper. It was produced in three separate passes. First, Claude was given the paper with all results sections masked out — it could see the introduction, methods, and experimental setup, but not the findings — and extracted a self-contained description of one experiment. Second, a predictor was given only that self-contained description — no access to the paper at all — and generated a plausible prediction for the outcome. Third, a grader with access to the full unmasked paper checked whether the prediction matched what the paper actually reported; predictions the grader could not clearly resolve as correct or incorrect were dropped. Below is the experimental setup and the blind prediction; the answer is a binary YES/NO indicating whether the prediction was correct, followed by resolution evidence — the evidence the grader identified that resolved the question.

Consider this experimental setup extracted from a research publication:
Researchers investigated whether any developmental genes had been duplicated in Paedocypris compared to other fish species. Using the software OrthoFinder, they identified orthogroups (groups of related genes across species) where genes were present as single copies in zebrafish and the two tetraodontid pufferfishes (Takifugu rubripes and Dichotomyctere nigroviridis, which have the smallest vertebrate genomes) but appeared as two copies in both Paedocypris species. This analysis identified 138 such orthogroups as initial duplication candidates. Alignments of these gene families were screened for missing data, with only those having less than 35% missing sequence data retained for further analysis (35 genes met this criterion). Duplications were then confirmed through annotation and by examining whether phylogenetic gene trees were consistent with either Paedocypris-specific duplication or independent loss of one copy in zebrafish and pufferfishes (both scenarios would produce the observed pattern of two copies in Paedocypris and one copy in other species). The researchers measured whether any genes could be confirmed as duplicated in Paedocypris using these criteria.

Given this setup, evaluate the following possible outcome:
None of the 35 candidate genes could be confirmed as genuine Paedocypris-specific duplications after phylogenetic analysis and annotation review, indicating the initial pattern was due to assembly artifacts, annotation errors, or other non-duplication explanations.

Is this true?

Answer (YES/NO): NO